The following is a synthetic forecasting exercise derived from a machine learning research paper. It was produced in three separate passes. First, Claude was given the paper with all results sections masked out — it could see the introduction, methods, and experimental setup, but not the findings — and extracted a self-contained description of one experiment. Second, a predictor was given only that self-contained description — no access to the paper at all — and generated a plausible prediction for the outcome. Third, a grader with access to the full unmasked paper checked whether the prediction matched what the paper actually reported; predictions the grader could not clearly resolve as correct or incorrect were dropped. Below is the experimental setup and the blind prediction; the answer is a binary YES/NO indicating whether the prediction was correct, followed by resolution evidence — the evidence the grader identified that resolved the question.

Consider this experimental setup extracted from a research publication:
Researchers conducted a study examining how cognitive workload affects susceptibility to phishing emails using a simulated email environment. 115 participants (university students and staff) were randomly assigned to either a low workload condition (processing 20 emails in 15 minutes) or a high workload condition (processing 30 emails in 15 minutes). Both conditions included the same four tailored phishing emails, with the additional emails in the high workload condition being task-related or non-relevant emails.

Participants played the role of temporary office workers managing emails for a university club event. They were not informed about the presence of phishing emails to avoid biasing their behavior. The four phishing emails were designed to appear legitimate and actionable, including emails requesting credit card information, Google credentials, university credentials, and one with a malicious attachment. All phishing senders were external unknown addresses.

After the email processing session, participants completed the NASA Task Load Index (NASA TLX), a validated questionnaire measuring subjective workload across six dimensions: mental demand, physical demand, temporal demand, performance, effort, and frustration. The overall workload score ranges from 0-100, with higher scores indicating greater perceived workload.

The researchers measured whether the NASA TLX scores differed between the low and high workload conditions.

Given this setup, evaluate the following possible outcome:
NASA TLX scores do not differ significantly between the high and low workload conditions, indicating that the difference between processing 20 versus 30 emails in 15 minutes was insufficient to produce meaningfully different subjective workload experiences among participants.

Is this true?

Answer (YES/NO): YES